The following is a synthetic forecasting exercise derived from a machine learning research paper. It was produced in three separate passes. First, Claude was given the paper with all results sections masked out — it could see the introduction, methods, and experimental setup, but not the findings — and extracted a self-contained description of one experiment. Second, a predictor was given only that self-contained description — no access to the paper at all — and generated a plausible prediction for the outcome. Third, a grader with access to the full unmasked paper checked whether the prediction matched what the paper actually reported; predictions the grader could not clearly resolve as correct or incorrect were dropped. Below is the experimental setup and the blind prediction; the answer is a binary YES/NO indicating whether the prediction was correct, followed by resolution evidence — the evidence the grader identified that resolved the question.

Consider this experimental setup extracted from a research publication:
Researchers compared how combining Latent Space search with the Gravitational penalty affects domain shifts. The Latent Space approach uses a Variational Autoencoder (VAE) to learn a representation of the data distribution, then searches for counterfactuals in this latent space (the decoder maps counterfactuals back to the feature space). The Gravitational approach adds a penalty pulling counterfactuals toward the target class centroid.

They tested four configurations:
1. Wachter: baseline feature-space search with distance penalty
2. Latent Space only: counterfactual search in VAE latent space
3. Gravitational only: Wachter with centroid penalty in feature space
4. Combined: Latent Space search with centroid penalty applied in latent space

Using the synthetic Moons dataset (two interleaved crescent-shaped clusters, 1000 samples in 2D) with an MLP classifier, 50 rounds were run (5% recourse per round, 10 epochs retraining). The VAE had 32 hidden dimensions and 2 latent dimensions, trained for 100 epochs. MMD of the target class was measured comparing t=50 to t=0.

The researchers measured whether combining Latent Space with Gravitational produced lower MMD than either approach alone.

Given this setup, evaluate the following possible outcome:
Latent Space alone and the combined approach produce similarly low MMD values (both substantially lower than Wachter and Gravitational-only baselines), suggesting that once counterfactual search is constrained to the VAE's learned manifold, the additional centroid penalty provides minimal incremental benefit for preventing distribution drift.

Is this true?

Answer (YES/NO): NO